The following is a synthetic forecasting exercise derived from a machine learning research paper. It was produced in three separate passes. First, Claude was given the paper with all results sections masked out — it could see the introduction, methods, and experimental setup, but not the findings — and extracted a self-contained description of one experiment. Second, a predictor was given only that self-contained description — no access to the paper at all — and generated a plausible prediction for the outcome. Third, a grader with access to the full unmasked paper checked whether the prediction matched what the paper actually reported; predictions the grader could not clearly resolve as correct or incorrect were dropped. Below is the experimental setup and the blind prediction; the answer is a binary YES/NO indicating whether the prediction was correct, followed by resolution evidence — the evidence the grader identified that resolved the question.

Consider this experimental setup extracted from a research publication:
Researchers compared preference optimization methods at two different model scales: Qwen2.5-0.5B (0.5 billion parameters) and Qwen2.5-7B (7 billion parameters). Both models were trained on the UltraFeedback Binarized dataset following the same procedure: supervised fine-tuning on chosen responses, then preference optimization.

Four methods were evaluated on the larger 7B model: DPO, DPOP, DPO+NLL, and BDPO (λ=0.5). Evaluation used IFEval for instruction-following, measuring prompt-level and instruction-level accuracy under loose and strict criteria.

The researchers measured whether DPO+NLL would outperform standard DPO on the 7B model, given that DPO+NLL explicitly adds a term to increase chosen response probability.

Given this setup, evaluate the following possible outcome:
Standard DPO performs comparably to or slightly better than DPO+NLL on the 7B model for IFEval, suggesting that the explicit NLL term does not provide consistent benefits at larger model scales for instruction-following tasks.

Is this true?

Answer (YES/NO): NO